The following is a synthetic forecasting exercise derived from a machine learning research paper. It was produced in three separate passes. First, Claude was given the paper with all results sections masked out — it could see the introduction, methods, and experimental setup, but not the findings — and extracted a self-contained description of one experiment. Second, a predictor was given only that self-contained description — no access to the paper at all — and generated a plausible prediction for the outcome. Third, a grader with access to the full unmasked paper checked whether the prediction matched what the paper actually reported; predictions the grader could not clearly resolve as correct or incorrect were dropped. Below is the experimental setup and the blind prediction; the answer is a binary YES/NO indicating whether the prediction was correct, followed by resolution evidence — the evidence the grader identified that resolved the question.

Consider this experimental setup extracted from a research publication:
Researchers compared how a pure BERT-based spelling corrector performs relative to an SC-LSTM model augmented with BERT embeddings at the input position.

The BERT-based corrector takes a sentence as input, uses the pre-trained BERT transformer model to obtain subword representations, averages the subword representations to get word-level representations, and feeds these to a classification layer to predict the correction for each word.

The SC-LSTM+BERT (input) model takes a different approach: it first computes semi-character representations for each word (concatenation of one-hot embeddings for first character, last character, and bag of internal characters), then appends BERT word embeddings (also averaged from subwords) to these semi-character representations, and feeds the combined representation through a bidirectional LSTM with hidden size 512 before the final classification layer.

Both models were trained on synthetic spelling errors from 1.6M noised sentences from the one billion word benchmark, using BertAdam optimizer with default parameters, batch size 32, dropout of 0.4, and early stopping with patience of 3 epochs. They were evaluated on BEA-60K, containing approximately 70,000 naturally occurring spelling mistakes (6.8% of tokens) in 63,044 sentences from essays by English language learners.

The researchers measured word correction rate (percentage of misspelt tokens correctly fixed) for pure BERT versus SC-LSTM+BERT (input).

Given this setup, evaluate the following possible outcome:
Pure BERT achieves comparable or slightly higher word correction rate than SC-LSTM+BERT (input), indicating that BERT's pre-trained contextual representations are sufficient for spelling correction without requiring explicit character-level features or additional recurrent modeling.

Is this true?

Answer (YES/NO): YES